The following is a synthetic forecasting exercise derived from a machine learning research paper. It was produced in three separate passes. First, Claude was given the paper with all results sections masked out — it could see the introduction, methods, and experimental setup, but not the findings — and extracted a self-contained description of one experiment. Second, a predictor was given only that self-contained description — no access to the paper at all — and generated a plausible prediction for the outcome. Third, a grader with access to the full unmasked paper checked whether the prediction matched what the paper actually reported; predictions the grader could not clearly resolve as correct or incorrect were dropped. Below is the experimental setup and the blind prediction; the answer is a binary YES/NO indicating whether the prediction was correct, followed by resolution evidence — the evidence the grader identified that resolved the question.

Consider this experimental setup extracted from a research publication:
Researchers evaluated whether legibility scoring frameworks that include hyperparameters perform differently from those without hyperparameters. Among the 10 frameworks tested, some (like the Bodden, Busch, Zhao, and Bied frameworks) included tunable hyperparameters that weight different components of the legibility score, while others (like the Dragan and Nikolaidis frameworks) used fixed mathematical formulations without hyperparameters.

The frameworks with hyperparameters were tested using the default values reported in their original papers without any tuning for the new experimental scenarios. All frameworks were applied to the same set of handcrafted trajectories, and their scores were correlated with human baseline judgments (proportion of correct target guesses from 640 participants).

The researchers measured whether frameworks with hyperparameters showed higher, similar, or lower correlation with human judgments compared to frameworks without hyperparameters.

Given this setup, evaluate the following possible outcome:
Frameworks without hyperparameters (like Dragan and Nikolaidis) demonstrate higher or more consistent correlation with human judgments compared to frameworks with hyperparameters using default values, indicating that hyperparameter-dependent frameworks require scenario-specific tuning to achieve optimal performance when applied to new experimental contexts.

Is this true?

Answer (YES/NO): NO